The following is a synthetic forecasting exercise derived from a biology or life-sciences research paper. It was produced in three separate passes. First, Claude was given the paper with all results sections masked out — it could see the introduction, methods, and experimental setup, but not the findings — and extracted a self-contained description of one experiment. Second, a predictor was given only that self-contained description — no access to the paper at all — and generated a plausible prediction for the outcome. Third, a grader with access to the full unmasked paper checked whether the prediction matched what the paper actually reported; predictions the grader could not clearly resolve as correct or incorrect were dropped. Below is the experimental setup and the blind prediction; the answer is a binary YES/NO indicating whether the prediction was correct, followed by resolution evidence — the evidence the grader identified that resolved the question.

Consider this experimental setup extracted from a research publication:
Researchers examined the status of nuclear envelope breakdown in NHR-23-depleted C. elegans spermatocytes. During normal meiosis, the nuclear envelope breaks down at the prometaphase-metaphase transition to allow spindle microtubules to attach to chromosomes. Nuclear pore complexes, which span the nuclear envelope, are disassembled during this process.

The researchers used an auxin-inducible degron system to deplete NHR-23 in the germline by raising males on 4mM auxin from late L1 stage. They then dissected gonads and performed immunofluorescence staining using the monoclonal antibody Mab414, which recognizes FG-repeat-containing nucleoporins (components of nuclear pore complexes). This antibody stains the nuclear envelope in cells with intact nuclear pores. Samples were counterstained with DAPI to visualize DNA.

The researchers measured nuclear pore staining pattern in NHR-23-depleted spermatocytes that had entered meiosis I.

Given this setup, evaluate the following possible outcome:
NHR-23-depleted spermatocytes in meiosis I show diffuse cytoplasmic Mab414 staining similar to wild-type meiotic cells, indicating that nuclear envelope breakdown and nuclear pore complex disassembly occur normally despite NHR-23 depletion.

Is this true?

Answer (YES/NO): YES